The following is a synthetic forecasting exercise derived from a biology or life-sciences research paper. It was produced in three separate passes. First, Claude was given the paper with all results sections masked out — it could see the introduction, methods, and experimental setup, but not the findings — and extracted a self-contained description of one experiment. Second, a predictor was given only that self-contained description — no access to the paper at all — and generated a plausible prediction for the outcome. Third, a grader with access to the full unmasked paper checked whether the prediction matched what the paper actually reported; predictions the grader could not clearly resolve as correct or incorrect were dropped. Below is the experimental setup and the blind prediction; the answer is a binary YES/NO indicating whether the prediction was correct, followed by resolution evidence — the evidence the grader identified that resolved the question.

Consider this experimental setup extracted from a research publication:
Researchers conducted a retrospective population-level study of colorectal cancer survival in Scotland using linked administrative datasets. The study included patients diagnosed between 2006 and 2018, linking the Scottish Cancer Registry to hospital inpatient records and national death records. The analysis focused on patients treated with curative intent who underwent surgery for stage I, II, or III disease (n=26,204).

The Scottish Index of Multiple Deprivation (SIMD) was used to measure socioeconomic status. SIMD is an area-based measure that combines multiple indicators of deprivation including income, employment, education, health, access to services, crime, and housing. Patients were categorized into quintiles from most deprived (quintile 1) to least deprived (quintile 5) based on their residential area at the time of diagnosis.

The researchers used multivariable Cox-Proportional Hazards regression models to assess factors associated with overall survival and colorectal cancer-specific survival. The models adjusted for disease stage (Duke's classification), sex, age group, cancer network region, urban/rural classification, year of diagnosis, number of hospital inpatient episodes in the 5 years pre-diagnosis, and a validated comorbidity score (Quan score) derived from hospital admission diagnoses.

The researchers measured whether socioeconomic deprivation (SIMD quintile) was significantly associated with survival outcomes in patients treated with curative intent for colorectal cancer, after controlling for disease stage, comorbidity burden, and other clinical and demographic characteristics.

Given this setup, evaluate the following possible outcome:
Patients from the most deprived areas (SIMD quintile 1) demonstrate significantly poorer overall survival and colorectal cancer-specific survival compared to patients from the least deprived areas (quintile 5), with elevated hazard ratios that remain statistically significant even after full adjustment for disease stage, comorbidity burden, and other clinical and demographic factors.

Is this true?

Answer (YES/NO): YES